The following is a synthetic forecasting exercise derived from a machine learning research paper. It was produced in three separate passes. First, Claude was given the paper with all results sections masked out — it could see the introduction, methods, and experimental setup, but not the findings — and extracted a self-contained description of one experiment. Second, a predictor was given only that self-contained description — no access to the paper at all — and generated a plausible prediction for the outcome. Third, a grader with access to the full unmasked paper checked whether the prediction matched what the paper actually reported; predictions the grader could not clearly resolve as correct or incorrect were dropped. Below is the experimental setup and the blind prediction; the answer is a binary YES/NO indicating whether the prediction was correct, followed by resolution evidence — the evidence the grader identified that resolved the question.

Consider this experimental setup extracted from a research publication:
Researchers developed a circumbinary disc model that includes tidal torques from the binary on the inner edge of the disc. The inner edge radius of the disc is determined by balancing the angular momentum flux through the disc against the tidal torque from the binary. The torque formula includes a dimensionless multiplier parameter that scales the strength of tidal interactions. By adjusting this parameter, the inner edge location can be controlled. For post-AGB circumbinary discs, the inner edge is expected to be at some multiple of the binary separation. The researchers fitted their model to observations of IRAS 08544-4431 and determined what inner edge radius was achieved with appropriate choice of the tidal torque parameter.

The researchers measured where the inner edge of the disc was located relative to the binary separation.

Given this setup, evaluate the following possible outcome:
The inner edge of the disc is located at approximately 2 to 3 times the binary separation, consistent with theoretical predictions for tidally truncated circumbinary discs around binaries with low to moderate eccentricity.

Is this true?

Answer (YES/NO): YES